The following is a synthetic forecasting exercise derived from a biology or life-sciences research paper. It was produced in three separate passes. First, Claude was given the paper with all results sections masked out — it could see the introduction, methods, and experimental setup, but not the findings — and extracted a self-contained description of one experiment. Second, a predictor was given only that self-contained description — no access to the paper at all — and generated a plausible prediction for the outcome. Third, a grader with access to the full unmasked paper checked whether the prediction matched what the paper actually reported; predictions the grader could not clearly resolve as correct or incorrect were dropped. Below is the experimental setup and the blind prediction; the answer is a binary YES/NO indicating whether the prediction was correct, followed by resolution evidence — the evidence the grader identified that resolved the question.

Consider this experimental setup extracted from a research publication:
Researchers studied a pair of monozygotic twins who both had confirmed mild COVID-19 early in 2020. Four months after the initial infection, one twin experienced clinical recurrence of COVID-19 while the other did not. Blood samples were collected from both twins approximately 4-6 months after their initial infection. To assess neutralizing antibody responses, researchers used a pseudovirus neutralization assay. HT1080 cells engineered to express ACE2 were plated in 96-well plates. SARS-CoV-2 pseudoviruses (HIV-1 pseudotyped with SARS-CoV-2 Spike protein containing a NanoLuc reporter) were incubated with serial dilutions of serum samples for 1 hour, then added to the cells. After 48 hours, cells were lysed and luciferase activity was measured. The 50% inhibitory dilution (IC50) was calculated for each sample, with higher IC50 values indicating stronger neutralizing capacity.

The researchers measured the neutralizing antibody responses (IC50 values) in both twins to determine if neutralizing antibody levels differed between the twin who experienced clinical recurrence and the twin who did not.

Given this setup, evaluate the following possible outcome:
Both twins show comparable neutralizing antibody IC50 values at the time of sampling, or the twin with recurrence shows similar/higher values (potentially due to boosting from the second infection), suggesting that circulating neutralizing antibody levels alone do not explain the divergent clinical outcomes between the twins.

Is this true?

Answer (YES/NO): YES